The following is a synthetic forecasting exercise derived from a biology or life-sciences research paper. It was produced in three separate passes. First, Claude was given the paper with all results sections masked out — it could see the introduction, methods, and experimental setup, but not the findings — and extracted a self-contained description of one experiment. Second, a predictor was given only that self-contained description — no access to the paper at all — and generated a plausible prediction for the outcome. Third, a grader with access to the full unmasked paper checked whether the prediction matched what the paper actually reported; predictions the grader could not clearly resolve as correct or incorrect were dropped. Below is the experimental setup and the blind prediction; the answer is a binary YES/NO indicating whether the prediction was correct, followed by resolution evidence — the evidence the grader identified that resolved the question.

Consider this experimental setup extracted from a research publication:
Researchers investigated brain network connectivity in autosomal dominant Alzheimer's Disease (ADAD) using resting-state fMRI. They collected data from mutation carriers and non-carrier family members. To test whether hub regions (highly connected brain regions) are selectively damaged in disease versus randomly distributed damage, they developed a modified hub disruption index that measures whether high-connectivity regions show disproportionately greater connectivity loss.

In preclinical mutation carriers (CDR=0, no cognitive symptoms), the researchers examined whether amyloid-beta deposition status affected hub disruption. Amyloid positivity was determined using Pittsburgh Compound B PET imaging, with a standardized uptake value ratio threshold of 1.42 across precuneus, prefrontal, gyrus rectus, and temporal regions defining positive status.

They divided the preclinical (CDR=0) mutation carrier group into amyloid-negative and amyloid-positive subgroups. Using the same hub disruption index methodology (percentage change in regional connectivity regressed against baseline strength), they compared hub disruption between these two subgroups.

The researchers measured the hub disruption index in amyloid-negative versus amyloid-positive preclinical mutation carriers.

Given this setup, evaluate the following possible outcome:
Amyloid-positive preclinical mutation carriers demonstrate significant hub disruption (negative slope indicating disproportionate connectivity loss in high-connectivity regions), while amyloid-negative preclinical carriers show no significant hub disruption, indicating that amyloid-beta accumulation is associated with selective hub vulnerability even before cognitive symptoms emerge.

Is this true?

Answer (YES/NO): NO